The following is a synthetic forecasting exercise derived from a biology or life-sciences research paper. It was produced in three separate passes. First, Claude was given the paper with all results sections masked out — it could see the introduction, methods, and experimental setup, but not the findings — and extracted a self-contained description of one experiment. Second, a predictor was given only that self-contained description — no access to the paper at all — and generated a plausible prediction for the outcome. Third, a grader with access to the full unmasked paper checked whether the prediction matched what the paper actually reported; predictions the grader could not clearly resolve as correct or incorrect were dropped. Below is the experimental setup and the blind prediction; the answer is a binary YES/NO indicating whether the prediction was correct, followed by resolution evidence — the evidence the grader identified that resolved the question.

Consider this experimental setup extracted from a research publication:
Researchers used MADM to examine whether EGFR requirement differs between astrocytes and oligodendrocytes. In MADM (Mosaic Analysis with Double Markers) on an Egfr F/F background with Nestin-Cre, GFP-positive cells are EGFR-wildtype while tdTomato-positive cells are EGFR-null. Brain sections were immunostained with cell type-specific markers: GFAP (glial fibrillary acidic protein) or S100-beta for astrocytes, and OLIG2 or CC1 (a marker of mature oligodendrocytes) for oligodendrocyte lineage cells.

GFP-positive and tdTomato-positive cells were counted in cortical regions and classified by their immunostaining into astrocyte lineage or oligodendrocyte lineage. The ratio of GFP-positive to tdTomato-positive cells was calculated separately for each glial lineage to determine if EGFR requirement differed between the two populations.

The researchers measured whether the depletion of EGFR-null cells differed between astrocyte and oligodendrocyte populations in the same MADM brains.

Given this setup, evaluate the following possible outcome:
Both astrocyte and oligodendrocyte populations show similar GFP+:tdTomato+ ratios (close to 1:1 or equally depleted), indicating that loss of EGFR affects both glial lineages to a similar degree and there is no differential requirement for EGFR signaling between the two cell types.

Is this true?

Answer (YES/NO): YES